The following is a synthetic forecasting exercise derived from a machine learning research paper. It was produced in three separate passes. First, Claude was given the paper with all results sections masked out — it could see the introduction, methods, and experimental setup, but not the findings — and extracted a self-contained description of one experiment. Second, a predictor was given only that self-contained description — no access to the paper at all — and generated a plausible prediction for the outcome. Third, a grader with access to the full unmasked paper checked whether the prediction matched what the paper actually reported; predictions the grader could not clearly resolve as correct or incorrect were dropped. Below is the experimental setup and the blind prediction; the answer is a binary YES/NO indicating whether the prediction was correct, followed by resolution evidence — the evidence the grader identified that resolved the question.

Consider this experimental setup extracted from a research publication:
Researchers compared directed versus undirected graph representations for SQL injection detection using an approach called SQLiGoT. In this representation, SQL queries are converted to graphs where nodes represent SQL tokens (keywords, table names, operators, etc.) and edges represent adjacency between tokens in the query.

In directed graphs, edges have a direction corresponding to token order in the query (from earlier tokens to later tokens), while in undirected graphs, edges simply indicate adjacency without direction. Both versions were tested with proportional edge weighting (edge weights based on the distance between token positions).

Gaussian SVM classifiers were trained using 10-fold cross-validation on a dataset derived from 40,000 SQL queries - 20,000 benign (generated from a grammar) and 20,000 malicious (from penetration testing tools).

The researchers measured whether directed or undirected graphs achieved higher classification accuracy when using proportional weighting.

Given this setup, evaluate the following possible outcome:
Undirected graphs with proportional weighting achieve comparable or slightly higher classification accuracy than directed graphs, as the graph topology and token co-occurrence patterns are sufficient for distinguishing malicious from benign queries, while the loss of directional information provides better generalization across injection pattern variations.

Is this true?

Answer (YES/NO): NO